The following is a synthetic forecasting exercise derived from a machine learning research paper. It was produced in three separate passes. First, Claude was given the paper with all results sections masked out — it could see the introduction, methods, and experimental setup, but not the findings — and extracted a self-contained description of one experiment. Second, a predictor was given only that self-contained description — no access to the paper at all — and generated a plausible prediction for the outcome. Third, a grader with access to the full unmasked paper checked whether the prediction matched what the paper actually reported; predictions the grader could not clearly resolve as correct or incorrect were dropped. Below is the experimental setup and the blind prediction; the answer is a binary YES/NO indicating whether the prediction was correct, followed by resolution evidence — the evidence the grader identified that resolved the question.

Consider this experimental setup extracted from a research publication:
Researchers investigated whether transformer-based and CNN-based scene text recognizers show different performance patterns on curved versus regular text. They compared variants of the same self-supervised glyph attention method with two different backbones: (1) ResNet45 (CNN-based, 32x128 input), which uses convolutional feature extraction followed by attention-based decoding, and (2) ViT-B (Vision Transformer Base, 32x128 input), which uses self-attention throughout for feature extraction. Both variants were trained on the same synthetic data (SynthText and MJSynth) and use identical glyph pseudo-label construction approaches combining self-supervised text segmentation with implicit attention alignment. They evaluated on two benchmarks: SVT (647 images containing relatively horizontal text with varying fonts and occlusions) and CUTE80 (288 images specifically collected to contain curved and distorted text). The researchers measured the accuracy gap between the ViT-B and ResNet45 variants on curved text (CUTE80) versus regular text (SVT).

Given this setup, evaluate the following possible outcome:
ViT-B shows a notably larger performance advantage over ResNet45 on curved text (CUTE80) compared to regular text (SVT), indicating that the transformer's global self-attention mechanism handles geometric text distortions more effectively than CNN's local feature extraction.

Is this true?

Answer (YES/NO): NO